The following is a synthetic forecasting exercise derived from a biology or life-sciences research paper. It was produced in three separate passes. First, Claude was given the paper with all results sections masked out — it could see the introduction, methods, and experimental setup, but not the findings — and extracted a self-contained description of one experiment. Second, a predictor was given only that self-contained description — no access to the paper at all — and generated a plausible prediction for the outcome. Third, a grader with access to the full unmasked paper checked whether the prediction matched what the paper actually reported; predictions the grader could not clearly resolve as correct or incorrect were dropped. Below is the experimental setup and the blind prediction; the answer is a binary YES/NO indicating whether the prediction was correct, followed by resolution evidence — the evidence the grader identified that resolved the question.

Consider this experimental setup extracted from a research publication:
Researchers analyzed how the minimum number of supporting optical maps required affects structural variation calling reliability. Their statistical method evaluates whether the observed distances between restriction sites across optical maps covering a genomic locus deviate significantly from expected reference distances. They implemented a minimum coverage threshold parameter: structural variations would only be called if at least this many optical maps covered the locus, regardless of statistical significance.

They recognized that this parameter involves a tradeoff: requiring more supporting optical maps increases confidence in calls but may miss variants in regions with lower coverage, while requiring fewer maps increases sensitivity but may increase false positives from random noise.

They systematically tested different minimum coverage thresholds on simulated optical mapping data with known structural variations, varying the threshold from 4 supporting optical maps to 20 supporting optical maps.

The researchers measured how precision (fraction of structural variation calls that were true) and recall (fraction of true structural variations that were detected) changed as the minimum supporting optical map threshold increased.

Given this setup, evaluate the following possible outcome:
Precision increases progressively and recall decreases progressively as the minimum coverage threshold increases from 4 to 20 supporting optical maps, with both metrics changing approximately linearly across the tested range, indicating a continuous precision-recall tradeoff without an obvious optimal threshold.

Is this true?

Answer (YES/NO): NO